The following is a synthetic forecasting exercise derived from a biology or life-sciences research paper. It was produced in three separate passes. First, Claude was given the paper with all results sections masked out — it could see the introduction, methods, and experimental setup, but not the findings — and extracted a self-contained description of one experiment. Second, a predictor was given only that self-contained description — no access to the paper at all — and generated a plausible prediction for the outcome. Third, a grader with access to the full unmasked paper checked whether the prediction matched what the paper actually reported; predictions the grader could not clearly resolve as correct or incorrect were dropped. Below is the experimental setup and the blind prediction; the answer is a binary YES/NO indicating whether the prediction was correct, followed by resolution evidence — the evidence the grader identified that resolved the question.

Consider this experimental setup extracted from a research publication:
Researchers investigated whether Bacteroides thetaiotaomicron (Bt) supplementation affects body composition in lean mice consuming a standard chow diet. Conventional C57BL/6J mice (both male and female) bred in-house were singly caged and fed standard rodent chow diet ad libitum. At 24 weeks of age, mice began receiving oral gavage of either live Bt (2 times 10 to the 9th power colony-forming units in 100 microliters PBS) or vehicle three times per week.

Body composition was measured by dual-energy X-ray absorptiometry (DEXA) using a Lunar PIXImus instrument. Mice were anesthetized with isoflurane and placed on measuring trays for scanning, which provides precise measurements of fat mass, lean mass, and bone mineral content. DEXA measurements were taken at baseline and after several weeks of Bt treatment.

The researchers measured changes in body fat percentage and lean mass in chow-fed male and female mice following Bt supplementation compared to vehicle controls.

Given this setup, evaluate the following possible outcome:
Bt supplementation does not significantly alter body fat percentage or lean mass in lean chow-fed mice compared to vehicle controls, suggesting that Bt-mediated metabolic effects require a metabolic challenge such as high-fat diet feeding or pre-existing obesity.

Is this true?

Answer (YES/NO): NO